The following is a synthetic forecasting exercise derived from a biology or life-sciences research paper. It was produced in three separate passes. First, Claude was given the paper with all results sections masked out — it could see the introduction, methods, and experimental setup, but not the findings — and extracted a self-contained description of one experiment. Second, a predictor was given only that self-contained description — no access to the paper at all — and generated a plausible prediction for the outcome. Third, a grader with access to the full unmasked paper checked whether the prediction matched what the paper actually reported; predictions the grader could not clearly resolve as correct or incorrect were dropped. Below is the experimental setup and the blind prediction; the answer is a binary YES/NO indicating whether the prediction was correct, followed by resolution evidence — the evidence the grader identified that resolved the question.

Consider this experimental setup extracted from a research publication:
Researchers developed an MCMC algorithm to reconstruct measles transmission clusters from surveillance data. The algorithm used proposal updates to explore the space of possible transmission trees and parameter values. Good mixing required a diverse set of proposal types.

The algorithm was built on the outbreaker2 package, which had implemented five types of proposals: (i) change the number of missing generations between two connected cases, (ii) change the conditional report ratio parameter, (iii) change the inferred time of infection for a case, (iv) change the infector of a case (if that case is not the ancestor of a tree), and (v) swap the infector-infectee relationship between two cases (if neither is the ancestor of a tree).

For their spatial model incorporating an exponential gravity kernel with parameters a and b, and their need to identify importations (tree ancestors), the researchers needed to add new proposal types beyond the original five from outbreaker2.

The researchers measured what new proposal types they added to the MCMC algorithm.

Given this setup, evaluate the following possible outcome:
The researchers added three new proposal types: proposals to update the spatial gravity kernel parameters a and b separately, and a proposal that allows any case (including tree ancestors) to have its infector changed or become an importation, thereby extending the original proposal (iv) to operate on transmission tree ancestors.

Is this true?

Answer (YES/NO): NO